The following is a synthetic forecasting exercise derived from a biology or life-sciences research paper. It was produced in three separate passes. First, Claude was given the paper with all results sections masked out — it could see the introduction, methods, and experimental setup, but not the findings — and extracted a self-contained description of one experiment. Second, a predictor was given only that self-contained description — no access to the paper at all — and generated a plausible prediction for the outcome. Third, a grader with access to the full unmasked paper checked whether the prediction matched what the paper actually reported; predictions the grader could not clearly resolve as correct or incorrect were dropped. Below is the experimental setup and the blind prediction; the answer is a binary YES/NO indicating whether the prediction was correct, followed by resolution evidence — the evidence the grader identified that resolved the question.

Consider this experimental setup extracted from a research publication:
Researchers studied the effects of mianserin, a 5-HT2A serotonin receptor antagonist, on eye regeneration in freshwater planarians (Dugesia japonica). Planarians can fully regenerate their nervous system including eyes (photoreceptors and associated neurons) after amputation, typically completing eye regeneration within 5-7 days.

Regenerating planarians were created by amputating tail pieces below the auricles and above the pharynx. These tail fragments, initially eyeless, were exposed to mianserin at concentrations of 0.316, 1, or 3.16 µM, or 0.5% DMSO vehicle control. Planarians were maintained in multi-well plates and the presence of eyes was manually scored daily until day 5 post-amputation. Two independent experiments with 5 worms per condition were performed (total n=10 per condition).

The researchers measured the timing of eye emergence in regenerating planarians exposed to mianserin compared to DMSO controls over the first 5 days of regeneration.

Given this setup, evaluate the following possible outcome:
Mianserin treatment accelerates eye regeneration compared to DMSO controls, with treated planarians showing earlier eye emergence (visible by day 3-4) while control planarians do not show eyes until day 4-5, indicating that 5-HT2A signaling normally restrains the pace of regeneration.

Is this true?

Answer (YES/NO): NO